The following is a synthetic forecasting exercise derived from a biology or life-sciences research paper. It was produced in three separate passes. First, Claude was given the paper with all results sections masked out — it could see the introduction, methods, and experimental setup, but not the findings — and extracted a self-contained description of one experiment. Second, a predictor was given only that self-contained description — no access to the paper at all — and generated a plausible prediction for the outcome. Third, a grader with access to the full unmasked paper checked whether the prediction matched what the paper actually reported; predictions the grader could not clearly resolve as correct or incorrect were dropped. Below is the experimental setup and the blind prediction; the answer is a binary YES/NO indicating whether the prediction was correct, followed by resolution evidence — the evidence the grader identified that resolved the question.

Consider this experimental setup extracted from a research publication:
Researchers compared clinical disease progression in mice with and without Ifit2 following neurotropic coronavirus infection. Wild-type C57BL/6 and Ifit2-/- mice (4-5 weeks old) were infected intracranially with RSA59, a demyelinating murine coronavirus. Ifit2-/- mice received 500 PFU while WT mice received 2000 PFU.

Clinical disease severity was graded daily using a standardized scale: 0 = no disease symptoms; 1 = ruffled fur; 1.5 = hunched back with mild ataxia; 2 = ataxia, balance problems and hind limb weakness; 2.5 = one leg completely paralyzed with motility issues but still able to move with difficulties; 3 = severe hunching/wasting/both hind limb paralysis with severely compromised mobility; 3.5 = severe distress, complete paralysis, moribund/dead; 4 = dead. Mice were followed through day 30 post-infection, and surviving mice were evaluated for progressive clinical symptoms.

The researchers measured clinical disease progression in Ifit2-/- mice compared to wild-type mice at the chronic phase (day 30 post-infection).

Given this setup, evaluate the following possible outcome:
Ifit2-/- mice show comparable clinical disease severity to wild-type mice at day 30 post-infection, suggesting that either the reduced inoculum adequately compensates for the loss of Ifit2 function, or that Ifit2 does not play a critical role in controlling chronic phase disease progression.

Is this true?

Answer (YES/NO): NO